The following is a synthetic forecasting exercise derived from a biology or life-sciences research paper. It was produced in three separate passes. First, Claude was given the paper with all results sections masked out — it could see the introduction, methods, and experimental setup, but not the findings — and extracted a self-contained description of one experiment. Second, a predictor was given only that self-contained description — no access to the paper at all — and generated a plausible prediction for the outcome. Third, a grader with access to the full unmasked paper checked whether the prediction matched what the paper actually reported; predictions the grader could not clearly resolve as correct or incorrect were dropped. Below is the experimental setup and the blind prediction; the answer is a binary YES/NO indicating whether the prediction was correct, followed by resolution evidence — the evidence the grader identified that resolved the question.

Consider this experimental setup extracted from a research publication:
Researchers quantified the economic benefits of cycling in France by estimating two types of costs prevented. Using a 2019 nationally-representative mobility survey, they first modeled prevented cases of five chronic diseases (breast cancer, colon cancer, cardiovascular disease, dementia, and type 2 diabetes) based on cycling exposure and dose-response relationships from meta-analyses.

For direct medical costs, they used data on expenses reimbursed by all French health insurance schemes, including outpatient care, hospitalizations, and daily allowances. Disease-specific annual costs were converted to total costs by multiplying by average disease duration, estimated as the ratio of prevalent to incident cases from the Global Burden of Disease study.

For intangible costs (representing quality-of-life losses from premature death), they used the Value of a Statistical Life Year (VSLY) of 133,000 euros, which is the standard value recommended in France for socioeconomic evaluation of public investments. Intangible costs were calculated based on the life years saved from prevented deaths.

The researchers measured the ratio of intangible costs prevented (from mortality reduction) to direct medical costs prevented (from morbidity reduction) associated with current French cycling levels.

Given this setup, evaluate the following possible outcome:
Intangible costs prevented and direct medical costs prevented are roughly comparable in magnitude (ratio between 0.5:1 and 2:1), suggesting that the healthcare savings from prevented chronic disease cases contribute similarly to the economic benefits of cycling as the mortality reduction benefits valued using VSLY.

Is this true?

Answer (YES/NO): NO